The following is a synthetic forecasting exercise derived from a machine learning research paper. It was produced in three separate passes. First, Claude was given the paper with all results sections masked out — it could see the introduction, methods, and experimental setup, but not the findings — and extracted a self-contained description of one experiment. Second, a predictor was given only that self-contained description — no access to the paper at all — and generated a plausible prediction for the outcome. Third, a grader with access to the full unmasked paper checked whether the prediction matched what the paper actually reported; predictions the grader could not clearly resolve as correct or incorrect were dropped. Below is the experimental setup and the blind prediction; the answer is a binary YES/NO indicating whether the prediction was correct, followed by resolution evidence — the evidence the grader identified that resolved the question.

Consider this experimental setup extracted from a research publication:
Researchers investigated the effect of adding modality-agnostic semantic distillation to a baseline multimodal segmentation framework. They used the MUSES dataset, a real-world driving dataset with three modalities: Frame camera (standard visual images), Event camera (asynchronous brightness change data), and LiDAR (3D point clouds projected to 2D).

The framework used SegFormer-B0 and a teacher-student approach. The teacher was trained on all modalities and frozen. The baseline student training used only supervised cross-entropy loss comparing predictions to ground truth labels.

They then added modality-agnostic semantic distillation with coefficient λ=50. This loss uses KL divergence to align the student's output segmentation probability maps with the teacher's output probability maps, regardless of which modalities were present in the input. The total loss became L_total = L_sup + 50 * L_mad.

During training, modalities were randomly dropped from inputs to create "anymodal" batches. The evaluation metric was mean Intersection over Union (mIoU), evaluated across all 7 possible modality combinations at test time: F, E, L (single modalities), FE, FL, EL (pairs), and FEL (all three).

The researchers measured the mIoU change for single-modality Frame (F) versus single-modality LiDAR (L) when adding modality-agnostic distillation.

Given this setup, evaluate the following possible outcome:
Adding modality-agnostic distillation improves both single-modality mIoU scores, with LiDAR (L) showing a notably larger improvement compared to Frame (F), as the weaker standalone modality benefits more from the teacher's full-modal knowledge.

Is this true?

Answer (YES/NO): YES